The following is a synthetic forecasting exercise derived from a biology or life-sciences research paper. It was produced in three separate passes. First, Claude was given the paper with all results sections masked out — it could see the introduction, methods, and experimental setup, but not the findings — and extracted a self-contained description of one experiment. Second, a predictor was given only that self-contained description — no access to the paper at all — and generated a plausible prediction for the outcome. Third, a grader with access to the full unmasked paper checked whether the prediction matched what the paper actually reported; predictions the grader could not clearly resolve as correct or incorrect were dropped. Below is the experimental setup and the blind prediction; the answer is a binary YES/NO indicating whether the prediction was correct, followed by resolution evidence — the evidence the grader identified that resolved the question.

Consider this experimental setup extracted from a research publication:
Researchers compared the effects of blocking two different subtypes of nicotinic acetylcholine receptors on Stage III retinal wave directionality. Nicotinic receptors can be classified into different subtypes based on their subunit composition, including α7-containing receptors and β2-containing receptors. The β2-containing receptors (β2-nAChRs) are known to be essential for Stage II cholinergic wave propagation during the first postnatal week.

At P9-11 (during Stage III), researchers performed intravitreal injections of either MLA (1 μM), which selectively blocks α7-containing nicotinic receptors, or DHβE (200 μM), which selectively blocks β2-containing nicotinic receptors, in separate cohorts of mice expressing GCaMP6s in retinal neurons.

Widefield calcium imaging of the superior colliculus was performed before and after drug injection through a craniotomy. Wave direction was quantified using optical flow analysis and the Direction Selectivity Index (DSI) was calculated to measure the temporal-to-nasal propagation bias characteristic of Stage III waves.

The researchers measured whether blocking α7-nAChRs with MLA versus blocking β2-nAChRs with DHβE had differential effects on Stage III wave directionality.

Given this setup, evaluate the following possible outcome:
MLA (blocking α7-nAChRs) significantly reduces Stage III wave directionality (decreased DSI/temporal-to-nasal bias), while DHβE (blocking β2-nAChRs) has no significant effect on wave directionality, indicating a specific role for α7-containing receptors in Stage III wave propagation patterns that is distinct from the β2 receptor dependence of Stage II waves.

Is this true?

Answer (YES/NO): NO